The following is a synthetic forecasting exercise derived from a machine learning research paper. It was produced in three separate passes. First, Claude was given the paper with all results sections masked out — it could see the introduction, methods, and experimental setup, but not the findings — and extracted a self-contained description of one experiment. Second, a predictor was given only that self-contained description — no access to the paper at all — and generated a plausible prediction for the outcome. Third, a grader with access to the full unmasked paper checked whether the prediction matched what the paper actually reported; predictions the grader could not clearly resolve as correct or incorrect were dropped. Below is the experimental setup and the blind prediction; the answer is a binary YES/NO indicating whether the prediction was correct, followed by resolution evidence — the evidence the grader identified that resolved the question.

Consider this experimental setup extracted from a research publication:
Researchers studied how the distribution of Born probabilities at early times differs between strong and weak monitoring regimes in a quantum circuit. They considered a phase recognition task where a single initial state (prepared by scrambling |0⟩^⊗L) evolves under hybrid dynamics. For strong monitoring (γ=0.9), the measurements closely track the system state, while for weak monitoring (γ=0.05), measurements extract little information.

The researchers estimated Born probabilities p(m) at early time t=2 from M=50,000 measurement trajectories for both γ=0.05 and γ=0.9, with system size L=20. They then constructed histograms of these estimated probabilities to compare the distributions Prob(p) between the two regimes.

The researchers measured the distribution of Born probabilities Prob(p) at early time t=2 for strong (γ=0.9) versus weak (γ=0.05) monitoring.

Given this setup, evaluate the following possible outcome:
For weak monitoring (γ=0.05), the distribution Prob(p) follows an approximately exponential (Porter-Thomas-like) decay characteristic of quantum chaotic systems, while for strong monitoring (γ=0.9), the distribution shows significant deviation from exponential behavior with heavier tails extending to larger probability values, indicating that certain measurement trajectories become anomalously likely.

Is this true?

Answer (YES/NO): NO